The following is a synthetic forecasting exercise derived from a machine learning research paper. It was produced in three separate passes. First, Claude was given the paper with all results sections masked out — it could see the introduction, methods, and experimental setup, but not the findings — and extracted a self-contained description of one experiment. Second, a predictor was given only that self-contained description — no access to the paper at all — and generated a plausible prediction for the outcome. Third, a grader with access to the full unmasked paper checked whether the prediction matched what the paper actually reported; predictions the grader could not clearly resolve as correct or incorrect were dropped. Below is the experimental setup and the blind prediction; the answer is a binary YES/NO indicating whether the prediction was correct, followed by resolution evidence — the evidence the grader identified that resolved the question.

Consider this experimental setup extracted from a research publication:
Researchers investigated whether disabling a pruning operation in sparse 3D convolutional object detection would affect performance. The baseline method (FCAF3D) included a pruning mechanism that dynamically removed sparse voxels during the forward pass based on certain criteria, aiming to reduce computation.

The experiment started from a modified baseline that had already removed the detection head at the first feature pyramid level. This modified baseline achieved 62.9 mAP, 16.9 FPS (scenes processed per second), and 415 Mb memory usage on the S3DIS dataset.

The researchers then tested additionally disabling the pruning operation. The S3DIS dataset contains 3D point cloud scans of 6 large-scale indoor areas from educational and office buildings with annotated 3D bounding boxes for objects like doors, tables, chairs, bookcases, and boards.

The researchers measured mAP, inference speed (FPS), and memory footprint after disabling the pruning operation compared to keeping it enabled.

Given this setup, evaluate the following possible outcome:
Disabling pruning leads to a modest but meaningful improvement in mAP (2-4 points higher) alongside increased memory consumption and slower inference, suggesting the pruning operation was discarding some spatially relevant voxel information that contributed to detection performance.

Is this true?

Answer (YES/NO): NO